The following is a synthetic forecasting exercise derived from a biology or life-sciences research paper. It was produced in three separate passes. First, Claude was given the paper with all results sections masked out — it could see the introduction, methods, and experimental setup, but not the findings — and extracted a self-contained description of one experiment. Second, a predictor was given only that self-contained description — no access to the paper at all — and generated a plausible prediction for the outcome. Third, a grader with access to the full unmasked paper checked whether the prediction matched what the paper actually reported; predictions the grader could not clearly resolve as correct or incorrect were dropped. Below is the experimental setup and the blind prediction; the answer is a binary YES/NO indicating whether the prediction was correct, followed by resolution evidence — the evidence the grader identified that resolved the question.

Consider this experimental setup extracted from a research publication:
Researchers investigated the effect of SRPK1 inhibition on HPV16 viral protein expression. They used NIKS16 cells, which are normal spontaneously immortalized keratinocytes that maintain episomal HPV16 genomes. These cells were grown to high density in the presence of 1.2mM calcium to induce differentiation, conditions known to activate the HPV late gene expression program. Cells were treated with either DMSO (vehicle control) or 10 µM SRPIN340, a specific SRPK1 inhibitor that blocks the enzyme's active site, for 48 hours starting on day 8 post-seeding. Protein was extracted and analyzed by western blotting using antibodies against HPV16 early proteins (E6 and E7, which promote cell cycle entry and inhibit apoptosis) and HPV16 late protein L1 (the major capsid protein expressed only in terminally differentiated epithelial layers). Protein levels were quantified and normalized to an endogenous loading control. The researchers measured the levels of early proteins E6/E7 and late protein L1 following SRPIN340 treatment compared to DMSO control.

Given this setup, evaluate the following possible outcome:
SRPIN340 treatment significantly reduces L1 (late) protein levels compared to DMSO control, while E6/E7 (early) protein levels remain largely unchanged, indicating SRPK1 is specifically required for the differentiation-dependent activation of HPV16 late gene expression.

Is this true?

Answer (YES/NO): YES